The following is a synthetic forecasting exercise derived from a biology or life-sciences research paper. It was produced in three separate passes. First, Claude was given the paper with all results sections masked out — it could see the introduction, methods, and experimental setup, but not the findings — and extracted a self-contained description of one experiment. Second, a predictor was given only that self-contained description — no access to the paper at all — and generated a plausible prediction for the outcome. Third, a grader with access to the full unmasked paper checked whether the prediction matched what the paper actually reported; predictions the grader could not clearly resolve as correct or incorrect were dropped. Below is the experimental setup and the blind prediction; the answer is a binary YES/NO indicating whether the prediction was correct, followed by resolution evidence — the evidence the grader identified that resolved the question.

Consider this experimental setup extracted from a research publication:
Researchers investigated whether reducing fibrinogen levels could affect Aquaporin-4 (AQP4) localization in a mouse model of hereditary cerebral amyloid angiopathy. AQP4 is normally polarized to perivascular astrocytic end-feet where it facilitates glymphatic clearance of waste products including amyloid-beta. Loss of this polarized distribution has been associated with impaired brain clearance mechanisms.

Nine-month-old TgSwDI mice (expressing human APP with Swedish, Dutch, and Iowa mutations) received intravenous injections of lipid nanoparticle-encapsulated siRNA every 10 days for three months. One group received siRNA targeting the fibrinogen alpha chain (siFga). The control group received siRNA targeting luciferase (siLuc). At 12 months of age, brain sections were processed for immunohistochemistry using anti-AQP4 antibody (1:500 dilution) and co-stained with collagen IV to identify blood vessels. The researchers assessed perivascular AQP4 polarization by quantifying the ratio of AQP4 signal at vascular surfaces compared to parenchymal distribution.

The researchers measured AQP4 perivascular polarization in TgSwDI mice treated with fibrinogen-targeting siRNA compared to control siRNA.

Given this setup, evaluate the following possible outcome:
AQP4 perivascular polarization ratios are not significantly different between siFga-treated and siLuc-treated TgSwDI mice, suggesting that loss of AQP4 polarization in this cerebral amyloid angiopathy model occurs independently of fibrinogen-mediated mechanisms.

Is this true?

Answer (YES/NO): NO